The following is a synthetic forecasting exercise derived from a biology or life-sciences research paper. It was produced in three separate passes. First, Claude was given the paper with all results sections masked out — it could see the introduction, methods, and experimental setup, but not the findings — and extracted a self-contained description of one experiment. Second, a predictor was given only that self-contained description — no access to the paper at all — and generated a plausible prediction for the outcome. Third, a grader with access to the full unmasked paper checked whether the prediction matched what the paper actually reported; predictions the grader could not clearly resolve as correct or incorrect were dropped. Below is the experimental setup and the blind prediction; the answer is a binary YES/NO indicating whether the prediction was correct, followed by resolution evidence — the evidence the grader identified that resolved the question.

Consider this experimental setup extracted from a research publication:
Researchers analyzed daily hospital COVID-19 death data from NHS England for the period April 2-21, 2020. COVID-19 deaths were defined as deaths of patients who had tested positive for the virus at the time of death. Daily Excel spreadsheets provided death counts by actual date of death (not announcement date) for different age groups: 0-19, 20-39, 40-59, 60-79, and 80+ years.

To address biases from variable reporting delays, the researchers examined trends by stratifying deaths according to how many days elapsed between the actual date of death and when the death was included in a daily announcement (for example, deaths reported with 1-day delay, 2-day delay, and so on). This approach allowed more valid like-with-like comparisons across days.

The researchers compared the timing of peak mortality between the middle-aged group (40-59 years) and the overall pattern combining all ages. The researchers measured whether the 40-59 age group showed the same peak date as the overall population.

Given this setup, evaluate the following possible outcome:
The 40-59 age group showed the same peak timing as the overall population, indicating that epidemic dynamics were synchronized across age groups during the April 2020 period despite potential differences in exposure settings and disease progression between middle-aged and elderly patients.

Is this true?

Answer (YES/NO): NO